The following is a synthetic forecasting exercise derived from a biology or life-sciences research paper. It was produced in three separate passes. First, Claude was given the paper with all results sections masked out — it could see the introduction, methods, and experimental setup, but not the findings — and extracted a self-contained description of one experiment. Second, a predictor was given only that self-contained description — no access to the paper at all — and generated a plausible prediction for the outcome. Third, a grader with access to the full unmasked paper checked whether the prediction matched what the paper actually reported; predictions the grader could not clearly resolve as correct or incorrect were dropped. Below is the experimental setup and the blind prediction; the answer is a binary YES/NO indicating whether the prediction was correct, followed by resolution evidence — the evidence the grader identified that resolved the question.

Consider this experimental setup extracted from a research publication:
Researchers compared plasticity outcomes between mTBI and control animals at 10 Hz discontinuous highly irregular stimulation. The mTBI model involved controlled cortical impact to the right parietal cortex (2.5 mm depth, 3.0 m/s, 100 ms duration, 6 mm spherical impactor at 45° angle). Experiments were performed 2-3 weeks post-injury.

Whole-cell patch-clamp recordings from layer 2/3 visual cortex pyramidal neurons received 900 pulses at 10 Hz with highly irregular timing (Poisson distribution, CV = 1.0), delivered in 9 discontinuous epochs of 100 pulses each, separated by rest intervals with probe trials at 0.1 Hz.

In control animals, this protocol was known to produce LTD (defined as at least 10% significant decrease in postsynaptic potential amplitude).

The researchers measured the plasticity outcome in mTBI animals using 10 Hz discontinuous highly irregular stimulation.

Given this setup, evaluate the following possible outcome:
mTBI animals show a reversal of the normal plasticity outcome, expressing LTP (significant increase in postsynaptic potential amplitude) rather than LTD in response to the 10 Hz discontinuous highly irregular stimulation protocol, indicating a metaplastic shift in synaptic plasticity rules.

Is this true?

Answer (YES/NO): YES